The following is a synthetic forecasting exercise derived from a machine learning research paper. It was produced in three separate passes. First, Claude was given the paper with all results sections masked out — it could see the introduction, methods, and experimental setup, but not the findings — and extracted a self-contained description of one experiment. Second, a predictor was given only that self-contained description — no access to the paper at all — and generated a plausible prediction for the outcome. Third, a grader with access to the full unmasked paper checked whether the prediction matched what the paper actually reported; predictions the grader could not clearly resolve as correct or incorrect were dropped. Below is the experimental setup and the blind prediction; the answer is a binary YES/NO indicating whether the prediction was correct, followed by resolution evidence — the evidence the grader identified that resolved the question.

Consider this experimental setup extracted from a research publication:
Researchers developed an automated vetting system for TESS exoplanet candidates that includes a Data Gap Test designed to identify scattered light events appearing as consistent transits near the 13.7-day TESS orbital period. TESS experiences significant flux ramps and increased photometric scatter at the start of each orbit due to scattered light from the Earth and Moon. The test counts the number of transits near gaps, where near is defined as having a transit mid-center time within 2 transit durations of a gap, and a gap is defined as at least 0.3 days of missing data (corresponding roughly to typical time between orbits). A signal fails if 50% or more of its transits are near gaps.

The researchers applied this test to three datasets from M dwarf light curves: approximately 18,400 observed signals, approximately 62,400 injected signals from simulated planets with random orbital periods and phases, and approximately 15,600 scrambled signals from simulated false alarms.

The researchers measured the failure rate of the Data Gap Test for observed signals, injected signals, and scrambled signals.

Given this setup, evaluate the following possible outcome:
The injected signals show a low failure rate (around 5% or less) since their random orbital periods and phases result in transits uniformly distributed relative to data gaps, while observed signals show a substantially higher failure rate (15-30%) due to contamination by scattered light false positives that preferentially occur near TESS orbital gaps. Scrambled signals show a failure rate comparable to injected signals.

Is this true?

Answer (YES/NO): NO